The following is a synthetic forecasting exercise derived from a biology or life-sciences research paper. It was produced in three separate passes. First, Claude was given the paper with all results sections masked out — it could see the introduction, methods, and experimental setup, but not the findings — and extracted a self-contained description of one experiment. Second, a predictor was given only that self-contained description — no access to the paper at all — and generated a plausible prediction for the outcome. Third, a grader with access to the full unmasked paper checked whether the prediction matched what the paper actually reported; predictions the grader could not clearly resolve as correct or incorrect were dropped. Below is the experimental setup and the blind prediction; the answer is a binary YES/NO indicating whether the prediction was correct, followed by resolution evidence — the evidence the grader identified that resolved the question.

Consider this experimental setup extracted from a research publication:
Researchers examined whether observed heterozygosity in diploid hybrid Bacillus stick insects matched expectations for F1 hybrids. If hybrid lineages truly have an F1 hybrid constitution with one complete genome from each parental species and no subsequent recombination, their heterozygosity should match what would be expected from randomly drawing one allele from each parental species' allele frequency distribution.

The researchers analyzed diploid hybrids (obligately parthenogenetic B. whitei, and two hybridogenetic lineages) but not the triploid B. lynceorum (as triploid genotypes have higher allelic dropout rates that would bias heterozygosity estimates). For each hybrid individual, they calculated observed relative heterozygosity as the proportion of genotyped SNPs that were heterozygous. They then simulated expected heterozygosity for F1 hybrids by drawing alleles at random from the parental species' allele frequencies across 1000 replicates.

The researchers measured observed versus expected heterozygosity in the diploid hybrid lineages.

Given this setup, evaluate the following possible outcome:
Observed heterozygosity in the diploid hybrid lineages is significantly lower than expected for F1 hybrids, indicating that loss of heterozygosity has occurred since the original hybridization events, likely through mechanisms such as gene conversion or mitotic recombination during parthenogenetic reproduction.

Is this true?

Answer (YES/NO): NO